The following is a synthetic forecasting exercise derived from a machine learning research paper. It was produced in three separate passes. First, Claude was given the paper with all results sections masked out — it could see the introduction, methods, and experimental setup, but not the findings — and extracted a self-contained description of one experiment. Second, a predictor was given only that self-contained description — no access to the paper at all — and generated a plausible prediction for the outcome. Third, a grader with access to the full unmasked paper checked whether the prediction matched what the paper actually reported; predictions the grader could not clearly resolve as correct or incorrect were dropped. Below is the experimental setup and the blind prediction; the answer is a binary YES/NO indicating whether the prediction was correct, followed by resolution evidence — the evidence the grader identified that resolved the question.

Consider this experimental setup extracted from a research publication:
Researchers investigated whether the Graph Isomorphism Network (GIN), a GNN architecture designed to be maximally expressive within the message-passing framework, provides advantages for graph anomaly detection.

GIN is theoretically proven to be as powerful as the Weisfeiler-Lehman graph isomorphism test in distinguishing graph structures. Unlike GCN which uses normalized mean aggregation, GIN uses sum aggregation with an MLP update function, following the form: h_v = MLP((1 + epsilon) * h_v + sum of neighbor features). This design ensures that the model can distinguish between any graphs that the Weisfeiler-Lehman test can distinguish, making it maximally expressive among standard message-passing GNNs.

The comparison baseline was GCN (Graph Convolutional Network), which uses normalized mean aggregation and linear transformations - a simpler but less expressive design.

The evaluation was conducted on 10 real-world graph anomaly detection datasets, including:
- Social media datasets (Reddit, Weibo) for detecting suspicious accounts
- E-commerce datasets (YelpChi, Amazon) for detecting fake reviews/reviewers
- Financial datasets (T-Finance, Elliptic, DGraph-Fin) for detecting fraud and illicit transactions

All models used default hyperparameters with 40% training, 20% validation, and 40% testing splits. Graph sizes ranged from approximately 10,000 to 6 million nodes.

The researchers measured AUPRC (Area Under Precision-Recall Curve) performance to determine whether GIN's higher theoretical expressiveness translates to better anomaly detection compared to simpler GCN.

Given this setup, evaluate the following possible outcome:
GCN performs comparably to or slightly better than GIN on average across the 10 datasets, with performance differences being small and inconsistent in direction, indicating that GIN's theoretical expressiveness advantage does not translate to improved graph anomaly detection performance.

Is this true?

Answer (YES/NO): YES